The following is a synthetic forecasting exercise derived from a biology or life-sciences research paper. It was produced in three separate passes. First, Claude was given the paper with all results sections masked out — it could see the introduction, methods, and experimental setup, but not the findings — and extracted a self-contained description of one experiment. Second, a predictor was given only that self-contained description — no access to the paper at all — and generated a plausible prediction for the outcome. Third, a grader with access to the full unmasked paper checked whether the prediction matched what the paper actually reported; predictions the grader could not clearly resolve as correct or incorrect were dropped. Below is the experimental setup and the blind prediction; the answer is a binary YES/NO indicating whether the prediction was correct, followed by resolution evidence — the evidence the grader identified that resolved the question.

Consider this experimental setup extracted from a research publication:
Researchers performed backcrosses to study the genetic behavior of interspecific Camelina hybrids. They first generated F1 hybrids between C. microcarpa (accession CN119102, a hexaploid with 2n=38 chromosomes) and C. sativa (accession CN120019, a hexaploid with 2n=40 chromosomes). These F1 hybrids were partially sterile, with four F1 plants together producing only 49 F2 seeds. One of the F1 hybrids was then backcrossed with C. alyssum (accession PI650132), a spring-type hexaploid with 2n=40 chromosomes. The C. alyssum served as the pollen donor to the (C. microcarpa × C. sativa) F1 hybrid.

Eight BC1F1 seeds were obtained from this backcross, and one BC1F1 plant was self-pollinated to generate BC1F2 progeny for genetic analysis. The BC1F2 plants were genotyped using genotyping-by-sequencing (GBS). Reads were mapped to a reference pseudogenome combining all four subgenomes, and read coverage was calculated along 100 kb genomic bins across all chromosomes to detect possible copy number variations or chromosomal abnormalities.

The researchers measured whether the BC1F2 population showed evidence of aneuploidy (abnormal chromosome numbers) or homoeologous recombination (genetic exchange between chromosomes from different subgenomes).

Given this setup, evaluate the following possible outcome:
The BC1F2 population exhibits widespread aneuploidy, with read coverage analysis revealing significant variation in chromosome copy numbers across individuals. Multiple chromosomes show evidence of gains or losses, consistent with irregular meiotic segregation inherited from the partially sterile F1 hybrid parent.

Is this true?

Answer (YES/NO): NO